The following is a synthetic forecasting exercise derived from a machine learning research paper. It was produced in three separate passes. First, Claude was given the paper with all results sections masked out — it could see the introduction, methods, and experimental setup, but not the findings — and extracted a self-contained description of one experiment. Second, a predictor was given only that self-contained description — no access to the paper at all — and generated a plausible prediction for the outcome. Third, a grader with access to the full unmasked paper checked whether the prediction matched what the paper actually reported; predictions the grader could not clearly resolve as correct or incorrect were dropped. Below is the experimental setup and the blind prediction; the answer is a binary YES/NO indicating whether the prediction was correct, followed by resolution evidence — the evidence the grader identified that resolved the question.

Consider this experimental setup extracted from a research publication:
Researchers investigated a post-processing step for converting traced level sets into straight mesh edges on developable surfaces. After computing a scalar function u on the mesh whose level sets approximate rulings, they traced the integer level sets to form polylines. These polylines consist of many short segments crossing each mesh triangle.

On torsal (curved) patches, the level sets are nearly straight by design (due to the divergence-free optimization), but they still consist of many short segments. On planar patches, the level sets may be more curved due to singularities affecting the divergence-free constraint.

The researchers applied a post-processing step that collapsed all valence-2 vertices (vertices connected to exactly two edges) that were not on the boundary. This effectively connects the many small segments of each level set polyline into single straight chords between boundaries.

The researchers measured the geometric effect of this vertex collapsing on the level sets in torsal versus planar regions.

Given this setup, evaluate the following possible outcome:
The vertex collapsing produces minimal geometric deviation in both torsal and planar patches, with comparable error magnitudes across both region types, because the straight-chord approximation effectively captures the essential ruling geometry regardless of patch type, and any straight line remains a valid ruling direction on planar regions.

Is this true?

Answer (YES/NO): NO